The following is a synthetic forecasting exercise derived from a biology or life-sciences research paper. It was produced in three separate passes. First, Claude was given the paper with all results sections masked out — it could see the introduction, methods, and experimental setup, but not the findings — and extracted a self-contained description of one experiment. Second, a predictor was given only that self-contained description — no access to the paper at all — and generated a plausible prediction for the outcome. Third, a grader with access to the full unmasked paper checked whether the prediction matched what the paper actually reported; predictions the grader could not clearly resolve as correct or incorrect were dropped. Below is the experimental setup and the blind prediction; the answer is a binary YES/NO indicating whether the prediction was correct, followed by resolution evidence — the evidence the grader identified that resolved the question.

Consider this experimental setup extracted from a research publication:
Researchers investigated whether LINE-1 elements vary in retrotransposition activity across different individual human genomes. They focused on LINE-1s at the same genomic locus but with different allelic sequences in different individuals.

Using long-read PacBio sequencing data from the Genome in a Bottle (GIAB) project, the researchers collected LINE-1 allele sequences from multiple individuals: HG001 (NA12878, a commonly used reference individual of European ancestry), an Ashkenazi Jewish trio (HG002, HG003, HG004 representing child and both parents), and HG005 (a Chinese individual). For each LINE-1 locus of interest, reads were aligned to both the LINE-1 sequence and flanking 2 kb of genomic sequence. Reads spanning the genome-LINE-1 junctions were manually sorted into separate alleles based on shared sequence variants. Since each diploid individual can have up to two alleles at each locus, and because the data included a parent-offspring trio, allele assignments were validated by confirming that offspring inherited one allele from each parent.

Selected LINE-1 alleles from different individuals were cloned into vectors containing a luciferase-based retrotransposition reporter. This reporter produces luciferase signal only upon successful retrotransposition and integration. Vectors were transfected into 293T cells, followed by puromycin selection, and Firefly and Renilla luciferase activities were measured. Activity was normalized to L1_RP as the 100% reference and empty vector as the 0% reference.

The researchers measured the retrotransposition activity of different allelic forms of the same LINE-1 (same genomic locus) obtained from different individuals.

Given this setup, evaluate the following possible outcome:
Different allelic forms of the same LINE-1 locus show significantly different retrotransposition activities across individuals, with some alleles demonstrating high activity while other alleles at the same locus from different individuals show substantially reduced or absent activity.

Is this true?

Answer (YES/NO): YES